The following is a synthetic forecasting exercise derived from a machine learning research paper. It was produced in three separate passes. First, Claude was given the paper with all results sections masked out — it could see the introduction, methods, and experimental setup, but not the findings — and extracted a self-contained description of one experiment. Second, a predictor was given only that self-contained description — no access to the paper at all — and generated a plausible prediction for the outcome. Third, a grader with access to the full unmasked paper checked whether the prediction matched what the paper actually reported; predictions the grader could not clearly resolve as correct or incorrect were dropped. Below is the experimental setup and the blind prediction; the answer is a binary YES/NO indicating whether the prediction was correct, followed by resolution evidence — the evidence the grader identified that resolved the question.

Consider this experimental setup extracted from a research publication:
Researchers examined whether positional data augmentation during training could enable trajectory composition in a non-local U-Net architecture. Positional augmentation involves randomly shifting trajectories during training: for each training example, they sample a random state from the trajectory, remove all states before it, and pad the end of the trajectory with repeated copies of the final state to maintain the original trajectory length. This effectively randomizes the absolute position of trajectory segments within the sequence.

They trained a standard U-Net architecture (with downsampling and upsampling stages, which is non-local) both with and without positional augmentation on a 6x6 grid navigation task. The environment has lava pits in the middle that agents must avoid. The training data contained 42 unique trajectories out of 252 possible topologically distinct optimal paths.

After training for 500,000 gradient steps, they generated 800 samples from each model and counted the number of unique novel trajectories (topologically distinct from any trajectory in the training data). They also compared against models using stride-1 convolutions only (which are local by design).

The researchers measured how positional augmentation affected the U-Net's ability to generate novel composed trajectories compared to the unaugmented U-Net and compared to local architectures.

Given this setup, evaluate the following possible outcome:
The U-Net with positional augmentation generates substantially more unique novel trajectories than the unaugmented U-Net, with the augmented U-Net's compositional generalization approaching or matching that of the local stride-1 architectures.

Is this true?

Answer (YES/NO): NO